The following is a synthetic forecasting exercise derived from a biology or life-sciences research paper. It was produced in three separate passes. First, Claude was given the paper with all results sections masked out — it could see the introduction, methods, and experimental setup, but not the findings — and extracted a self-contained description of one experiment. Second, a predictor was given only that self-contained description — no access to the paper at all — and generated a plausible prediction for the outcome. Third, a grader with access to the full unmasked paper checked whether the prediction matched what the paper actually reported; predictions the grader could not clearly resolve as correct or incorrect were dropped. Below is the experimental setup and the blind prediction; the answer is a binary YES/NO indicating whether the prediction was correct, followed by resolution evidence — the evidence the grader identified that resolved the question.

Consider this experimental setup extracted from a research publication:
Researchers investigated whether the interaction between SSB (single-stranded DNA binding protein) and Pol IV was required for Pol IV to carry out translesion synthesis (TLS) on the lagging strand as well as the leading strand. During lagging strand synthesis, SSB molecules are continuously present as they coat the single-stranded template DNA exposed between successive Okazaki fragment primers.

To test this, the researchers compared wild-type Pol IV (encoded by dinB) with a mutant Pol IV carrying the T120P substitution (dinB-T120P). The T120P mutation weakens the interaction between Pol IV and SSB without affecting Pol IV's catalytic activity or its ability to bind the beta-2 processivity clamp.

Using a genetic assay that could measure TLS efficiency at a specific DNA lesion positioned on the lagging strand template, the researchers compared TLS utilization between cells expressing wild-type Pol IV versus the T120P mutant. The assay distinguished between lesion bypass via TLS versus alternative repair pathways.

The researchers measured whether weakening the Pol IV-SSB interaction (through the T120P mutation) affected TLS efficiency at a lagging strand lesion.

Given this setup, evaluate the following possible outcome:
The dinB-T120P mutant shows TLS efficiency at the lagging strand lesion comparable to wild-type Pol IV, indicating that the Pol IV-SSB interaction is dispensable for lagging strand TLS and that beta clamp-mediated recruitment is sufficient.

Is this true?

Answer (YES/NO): NO